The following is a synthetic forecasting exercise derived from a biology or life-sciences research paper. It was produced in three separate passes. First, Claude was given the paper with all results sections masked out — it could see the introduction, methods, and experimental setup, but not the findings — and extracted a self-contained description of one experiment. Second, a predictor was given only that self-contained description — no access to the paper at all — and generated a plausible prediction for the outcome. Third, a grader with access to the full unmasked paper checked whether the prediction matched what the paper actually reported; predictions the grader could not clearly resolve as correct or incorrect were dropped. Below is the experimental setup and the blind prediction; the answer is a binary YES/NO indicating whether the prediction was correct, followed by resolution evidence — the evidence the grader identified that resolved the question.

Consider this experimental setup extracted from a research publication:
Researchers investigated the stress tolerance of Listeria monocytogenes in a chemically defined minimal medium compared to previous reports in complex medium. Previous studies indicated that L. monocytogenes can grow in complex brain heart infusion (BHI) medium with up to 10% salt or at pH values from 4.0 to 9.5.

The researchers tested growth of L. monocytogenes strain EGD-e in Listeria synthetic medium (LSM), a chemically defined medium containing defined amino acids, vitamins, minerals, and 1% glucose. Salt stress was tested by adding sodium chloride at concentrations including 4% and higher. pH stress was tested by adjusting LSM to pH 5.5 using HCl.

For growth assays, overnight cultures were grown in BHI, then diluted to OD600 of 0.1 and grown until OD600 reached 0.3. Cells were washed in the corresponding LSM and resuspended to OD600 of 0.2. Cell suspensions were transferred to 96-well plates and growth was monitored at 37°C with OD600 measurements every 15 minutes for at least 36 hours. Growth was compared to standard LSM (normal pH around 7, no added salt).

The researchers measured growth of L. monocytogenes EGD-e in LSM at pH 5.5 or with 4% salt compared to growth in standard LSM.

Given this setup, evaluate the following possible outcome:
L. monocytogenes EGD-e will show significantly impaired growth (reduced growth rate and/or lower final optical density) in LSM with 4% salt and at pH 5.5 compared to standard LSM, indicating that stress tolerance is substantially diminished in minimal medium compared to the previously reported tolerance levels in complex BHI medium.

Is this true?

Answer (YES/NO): YES